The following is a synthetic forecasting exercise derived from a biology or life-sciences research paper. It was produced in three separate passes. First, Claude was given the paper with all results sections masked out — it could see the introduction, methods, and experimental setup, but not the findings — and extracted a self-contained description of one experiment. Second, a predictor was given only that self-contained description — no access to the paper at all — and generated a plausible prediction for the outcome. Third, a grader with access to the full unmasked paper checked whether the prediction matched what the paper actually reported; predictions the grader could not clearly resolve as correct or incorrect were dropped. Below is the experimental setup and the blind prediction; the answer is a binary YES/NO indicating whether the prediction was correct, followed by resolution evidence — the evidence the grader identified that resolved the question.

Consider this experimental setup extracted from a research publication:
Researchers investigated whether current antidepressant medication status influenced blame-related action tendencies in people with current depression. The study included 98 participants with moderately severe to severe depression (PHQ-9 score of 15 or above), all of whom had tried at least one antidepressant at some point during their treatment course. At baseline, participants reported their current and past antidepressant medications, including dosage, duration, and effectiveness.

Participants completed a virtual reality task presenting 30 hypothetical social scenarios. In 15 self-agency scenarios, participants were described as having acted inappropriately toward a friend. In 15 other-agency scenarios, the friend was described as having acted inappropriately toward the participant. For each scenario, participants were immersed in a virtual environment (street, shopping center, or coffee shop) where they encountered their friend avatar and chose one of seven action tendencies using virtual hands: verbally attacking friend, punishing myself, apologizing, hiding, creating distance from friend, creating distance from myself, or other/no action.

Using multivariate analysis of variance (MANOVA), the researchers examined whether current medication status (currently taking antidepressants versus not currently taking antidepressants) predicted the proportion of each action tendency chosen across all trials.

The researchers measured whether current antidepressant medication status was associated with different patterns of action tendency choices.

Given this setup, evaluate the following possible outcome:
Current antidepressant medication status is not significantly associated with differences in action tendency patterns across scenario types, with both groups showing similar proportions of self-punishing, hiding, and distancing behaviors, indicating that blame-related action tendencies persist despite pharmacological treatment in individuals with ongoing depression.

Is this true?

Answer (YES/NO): YES